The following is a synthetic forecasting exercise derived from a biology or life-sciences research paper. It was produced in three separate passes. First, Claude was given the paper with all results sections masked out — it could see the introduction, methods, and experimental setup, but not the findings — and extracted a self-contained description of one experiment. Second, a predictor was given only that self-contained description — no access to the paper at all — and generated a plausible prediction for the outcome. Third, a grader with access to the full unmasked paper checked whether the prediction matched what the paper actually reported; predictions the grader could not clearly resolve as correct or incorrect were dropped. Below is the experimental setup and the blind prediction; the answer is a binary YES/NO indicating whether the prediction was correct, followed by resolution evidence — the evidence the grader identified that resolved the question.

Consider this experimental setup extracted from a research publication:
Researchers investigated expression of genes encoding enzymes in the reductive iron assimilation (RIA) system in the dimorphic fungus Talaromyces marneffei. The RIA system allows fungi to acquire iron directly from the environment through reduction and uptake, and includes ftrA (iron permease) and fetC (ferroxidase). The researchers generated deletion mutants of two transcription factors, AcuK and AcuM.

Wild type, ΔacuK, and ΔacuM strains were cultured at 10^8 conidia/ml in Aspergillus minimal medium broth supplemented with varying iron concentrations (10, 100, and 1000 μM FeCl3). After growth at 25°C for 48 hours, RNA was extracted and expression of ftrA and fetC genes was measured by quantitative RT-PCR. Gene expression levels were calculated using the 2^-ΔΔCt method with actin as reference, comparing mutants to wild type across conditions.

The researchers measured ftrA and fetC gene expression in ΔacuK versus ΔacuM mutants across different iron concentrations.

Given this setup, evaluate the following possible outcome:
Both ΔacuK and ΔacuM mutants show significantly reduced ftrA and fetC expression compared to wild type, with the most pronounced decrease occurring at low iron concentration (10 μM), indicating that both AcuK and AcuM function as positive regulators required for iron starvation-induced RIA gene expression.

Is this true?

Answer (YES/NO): NO